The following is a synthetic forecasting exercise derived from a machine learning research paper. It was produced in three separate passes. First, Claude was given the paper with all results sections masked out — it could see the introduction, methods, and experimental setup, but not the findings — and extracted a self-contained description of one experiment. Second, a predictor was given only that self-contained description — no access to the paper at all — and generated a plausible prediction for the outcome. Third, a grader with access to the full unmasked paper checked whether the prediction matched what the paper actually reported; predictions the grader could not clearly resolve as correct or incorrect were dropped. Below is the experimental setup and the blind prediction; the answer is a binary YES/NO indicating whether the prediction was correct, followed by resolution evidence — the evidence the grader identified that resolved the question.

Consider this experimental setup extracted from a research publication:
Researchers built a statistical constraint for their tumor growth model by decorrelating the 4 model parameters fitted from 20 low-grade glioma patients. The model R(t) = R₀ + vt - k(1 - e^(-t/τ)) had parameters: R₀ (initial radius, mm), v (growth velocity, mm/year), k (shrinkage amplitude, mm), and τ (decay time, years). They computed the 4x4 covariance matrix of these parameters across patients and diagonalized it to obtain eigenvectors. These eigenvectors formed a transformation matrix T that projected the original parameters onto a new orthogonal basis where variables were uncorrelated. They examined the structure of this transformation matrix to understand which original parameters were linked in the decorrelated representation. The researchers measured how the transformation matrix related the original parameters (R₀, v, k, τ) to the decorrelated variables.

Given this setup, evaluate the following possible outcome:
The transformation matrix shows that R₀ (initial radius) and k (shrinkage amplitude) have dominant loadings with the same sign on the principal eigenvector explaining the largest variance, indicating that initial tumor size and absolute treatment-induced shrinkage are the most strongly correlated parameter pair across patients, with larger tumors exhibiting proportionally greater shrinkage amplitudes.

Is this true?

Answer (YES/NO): NO